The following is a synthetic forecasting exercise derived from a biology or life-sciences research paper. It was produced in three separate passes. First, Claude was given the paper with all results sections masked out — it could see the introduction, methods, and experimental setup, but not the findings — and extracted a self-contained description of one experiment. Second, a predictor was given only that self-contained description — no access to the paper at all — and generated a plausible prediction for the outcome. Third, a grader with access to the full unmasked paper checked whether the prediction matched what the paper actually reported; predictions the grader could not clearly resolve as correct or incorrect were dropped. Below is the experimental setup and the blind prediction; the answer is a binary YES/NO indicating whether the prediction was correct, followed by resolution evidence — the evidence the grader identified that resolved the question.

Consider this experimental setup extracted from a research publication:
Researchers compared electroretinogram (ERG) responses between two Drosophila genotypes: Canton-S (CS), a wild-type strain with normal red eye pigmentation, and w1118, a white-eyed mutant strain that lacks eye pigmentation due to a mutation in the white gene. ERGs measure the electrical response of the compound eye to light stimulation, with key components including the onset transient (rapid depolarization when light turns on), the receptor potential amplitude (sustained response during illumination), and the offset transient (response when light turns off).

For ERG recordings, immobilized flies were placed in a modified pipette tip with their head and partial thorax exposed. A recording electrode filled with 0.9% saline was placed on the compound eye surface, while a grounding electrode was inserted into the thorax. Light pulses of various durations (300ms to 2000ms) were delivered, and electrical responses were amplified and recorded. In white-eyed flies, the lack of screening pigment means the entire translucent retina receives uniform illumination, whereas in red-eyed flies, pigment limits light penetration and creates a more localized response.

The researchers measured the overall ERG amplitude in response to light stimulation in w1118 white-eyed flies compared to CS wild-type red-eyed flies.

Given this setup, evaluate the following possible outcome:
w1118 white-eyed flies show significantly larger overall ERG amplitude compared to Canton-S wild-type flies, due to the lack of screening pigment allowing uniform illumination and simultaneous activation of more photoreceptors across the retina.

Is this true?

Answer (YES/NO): YES